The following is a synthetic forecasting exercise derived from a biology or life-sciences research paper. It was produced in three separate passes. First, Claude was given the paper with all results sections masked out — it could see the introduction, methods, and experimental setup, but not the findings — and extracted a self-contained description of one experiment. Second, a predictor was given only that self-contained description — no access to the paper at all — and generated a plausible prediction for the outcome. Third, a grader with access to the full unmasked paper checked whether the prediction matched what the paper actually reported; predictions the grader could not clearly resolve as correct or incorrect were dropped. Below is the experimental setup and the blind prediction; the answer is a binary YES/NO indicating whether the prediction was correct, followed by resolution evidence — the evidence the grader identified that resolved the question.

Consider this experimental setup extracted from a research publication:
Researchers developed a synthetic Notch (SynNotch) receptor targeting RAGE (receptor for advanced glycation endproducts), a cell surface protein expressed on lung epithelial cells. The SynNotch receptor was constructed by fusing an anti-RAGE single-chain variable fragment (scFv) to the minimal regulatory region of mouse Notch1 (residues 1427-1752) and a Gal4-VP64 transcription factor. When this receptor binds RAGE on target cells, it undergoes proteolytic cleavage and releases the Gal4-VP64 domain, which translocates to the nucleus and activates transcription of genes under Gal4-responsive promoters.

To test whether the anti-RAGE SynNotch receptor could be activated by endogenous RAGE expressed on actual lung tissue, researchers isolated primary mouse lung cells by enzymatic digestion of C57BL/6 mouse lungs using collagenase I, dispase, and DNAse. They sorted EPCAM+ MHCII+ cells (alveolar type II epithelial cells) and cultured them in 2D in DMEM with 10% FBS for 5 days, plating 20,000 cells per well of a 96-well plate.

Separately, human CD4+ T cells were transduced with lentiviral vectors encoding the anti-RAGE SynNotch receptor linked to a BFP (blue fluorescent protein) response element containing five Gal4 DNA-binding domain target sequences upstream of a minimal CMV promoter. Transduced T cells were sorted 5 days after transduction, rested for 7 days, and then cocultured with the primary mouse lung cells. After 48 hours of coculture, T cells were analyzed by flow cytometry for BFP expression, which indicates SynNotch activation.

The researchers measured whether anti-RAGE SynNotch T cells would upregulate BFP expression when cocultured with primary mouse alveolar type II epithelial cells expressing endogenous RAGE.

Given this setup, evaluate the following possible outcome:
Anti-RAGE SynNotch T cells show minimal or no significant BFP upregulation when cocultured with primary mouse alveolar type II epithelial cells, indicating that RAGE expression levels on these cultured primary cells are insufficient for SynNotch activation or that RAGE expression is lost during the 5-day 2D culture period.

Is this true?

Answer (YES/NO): NO